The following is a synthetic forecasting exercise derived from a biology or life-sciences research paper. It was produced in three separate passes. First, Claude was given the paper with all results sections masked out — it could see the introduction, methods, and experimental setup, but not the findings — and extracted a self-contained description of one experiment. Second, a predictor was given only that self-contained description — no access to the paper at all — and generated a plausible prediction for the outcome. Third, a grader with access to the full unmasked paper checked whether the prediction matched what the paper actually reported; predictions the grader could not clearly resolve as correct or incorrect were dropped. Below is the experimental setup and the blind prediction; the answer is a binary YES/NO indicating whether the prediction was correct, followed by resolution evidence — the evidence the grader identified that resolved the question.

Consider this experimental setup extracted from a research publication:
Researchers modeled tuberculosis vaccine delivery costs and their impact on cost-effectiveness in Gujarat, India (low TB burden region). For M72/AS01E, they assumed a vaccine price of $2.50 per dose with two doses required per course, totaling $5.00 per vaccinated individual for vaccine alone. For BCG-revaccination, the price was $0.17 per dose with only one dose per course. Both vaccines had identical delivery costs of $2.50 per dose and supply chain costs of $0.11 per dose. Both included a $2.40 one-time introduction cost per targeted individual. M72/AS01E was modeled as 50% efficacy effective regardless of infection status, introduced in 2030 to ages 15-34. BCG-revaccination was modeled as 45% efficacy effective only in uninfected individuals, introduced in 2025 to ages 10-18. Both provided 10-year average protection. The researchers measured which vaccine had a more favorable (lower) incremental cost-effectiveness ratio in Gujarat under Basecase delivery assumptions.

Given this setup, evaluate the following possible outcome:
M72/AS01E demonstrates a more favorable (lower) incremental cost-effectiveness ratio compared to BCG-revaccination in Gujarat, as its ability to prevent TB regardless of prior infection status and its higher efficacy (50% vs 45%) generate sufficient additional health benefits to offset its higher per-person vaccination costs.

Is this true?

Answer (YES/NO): NO